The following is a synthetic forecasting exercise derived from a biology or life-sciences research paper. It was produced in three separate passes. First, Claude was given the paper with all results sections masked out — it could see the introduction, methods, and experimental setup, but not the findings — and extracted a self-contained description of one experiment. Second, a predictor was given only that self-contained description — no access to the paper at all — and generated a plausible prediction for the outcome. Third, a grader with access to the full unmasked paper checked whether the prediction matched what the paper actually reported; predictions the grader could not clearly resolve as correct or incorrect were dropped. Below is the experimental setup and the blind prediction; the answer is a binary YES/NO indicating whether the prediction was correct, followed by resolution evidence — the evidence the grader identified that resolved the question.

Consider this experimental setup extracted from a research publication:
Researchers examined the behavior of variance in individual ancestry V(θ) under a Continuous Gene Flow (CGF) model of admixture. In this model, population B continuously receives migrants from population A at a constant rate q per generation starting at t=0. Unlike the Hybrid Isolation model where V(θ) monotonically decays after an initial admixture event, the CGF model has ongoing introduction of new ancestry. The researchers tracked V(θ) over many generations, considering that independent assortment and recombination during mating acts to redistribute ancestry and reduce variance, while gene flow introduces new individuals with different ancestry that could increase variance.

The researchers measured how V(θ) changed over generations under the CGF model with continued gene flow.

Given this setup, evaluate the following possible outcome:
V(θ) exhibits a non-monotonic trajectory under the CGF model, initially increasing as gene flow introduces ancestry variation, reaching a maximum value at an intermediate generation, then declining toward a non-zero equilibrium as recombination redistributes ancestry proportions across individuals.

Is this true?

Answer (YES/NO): NO